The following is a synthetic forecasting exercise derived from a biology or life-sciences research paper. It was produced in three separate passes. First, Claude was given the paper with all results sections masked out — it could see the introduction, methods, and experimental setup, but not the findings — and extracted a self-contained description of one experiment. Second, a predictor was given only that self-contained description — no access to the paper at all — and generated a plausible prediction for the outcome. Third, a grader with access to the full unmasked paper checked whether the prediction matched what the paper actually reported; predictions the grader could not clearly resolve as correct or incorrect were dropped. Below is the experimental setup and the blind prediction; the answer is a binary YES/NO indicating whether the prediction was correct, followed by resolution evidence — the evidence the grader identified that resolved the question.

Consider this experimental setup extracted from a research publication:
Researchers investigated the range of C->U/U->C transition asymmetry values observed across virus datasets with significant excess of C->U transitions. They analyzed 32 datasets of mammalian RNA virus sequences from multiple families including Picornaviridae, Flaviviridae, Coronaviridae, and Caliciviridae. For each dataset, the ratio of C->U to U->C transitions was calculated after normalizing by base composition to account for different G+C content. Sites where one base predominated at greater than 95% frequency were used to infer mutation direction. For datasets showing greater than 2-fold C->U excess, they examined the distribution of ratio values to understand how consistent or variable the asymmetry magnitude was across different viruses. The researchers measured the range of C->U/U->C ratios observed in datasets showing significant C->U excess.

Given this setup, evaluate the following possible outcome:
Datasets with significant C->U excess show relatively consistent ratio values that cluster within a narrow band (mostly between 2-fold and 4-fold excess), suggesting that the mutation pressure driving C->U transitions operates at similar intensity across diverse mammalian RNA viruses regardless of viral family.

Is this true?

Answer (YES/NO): NO